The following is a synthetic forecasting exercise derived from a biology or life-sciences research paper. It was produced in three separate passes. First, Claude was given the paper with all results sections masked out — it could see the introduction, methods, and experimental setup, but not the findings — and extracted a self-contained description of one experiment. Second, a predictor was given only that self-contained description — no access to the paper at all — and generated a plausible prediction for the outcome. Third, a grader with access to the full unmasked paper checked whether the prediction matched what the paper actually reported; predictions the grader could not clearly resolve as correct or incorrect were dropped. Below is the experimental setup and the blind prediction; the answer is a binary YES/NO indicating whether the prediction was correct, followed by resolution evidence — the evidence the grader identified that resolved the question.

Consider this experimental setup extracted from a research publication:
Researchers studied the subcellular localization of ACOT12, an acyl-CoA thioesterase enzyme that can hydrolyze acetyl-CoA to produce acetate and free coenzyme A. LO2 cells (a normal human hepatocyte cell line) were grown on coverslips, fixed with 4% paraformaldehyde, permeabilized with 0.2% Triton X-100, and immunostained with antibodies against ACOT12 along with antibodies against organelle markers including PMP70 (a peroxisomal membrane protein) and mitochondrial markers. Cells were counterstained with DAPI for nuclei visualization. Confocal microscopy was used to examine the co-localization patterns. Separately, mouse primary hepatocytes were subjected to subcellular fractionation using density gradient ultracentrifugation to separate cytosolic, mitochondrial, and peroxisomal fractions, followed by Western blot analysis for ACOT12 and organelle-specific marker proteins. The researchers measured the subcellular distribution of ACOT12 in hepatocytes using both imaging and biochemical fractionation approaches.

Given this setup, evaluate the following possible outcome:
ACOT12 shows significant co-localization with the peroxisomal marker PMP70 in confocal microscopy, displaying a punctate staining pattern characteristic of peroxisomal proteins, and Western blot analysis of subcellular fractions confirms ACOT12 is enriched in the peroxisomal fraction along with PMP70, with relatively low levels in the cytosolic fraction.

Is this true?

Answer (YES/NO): NO